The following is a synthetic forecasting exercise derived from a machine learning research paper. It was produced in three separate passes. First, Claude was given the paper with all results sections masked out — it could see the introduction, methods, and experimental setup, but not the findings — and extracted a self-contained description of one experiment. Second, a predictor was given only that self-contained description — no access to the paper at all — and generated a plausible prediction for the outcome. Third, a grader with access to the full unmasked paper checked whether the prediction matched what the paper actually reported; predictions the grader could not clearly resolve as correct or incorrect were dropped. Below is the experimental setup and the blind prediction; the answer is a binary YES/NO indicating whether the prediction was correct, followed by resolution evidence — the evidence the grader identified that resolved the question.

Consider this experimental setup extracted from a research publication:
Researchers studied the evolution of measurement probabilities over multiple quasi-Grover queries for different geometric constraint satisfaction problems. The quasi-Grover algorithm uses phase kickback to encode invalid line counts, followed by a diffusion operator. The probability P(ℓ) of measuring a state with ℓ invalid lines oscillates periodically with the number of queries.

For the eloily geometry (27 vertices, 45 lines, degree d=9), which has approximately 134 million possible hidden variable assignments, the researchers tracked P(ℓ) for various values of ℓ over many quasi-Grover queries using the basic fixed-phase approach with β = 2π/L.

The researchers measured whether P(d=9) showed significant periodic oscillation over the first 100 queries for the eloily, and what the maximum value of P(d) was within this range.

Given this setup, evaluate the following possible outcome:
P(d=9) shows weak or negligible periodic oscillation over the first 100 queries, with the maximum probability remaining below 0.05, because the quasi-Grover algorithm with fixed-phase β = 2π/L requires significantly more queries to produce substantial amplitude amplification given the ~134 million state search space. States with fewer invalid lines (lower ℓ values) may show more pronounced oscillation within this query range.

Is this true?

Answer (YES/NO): YES